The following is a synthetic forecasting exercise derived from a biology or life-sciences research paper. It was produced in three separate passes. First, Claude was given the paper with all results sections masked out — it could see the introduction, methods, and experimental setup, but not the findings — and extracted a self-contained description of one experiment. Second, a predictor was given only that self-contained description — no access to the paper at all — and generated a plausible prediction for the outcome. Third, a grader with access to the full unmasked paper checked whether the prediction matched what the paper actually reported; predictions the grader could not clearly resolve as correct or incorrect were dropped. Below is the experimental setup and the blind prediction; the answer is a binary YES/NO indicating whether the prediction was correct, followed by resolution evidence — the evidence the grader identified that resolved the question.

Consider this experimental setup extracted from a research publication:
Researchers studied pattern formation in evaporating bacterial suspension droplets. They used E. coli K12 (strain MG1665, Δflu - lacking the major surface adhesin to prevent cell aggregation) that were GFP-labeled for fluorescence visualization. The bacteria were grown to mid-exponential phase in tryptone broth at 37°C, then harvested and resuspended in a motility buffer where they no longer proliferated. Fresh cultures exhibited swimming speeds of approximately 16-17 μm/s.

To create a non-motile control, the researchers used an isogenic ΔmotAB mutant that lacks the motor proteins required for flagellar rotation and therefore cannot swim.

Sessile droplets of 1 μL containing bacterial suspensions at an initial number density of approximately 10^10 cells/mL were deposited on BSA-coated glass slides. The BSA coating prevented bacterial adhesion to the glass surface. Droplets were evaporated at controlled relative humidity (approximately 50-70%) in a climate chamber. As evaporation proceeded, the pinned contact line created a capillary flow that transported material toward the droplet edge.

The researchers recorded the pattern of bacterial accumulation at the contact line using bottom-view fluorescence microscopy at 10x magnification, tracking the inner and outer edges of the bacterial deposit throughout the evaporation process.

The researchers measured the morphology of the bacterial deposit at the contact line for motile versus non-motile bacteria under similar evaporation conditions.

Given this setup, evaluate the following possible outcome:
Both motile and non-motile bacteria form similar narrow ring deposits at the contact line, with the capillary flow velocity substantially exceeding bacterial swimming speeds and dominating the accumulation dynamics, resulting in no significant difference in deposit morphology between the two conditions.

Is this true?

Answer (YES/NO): NO